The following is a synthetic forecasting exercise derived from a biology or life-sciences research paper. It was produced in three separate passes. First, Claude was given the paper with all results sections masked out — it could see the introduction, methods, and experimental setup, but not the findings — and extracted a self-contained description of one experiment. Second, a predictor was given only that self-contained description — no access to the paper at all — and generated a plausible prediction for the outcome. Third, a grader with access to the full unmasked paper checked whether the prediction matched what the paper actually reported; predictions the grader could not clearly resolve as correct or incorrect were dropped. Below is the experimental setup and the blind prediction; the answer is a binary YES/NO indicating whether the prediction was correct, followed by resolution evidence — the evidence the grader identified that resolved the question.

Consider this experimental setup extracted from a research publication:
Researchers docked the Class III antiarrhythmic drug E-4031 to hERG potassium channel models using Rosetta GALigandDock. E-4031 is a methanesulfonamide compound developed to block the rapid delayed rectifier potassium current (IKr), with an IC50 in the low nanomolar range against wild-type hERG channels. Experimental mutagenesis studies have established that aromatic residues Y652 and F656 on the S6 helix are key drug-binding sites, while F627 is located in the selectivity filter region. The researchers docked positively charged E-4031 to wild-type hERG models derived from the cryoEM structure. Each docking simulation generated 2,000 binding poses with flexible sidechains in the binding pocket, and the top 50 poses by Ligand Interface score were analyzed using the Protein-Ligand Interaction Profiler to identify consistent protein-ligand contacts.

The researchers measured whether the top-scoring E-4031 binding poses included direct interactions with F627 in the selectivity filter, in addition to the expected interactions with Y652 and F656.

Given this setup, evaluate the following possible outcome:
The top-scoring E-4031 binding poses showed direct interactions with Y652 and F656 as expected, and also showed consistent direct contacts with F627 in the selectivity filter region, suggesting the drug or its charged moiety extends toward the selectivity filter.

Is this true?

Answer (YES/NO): NO